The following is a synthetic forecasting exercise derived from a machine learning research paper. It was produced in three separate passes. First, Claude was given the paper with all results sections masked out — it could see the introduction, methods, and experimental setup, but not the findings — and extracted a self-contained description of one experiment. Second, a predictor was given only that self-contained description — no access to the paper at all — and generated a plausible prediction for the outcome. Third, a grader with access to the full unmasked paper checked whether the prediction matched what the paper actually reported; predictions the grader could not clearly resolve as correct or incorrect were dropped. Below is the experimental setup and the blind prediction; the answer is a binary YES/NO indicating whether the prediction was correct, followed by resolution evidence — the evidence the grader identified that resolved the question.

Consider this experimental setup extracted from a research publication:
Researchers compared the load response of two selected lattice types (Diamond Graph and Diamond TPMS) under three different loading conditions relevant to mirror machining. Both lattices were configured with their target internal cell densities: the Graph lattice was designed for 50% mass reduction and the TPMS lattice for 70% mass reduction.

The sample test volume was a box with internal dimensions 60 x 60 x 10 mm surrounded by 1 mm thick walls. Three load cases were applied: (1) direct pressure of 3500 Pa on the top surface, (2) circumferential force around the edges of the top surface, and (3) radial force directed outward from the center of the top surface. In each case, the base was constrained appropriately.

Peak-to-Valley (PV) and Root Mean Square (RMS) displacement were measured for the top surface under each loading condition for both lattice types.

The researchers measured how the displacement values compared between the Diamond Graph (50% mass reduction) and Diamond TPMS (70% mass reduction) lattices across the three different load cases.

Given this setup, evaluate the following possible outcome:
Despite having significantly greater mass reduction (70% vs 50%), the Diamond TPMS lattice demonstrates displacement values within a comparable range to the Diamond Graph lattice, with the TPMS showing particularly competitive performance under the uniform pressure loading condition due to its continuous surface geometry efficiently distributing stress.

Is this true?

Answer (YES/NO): NO